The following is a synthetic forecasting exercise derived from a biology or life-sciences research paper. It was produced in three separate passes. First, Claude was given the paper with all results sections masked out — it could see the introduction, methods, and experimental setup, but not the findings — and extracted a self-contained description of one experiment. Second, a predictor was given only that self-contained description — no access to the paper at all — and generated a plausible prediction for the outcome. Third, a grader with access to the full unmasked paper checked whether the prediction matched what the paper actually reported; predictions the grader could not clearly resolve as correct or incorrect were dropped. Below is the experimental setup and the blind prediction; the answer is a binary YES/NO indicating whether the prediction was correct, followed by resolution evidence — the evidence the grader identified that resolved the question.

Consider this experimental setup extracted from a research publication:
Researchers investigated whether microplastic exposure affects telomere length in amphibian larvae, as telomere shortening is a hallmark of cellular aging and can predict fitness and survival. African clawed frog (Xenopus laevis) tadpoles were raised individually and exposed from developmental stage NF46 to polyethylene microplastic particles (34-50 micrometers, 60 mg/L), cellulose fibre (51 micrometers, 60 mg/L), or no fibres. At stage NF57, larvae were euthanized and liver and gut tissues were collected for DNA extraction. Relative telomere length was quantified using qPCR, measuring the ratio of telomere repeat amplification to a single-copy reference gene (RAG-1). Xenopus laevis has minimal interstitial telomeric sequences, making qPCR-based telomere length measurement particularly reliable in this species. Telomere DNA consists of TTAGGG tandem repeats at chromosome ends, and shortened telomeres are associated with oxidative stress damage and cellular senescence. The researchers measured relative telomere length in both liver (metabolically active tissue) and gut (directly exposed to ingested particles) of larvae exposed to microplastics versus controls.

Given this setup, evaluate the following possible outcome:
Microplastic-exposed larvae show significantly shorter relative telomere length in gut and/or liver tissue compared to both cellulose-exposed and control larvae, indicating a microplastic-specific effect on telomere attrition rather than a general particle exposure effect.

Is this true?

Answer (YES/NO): NO